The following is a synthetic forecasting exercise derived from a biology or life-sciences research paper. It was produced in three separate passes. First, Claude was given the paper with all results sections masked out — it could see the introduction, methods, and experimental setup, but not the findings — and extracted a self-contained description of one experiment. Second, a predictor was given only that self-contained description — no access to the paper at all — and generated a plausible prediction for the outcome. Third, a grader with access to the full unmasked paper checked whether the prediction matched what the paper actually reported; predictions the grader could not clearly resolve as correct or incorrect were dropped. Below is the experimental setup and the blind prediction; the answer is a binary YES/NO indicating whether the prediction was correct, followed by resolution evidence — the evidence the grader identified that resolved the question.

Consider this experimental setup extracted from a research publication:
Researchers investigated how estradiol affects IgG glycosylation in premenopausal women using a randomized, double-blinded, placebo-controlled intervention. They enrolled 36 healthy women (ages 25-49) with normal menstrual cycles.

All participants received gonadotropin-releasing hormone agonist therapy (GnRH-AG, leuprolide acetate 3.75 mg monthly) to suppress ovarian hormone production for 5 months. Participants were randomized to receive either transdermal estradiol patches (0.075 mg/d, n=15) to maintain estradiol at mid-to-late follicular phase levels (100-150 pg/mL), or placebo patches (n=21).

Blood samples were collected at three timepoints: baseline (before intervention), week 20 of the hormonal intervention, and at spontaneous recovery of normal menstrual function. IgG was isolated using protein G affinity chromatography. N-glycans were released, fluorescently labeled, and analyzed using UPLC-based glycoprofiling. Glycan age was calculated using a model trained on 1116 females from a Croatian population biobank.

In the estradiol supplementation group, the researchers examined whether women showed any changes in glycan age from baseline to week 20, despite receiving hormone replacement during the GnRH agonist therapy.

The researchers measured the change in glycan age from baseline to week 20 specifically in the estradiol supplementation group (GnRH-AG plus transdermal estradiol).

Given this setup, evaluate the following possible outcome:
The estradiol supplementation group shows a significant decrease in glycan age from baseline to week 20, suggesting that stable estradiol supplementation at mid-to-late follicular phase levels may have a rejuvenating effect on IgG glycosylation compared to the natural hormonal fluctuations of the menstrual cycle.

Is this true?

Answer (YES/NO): NO